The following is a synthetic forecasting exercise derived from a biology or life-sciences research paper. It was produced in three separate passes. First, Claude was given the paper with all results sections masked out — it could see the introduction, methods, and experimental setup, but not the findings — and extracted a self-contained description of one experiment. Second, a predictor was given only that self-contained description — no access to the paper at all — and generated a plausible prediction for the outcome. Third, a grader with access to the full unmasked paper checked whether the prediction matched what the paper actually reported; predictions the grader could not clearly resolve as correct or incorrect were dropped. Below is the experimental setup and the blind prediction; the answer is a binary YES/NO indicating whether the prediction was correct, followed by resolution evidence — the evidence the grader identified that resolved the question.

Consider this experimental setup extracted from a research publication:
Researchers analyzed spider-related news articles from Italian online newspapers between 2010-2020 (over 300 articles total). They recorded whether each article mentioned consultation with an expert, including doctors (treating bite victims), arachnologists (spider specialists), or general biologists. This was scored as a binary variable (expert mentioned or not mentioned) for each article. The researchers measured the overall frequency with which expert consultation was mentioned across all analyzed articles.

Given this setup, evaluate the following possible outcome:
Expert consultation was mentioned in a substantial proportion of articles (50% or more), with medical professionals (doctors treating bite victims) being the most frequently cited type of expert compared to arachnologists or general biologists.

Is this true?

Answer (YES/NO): NO